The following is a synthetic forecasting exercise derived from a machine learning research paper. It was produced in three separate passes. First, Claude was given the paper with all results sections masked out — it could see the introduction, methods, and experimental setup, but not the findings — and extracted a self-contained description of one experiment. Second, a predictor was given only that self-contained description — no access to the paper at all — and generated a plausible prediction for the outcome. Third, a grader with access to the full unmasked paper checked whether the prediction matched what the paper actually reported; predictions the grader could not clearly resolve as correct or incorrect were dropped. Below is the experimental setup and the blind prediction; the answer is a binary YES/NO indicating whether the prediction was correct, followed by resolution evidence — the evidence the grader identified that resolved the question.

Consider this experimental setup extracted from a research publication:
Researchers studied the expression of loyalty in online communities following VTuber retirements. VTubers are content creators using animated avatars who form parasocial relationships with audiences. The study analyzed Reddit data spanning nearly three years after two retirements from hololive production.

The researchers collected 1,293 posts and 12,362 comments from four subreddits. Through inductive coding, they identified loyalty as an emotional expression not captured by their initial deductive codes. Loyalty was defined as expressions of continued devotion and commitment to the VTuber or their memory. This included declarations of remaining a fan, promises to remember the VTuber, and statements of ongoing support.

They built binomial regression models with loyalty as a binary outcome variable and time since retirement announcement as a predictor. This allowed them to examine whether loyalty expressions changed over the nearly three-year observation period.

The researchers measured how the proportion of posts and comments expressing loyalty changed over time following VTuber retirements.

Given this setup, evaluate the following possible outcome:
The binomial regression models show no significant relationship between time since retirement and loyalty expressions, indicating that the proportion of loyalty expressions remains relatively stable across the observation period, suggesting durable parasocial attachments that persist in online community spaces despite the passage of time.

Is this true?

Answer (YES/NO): NO